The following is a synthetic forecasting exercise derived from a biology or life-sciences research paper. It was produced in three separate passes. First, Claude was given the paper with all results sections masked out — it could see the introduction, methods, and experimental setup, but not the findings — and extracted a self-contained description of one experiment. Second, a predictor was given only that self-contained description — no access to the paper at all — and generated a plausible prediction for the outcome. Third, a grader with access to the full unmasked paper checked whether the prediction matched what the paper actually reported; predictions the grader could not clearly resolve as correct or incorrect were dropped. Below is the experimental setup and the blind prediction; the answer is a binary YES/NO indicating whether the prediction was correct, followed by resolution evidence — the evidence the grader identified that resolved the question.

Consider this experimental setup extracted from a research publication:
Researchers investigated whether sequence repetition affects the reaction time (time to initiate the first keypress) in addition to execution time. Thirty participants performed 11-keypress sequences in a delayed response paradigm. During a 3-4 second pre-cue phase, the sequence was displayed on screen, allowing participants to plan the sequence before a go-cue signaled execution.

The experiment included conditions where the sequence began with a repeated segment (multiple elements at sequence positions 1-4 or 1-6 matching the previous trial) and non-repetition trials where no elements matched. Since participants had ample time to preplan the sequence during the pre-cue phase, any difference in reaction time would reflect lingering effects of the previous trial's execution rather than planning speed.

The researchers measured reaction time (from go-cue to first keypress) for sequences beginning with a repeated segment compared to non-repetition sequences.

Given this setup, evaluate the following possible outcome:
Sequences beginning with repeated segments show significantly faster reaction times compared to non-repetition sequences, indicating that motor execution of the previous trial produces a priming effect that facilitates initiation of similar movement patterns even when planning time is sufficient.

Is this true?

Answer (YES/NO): NO